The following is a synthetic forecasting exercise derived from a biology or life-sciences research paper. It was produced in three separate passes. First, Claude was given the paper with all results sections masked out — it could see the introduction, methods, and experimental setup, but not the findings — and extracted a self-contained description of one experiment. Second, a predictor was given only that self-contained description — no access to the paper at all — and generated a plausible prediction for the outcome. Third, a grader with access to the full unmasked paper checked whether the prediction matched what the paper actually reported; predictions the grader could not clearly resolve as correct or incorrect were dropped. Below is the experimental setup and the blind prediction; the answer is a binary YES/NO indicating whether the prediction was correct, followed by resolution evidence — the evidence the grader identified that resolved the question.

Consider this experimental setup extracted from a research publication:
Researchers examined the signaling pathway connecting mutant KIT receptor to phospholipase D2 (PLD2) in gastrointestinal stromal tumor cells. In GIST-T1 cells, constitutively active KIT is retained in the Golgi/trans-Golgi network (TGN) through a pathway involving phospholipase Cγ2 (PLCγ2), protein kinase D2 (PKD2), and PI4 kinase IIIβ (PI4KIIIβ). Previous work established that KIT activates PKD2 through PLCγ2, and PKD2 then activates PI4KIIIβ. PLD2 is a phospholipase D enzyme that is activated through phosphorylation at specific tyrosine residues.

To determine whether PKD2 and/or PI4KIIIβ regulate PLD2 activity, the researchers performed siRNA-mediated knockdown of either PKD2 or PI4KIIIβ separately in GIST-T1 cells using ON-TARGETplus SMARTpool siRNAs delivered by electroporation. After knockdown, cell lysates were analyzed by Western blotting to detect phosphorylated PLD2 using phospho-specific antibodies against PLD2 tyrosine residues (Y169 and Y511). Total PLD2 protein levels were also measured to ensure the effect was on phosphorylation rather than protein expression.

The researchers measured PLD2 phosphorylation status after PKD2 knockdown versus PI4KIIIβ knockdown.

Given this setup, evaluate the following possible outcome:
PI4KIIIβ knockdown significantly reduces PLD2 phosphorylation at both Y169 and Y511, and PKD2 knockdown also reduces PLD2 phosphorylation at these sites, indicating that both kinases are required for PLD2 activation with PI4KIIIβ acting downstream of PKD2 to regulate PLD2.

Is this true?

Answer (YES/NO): NO